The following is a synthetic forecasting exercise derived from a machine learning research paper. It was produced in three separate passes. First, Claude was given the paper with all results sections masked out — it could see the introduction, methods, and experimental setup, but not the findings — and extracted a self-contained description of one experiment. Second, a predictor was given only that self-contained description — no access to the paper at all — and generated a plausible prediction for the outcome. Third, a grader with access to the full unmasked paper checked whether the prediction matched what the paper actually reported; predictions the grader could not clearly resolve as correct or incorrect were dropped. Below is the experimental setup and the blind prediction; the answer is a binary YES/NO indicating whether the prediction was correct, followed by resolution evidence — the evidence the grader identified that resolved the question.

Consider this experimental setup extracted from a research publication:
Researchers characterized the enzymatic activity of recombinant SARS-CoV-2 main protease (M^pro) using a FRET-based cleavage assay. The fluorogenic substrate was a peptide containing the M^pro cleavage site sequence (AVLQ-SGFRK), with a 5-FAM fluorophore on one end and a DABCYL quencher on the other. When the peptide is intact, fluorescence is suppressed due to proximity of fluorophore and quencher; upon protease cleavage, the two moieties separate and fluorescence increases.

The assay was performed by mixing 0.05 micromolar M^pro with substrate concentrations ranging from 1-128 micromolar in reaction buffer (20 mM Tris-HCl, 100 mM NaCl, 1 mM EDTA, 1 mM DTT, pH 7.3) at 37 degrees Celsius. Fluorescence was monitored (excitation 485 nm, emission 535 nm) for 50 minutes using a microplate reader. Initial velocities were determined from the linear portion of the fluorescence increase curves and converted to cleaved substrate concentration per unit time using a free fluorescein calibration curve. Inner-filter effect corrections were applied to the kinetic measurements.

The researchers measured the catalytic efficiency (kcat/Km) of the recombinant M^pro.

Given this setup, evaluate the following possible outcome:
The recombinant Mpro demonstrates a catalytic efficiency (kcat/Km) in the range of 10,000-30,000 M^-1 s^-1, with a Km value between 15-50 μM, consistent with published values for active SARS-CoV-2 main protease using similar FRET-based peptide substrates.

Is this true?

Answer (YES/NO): NO